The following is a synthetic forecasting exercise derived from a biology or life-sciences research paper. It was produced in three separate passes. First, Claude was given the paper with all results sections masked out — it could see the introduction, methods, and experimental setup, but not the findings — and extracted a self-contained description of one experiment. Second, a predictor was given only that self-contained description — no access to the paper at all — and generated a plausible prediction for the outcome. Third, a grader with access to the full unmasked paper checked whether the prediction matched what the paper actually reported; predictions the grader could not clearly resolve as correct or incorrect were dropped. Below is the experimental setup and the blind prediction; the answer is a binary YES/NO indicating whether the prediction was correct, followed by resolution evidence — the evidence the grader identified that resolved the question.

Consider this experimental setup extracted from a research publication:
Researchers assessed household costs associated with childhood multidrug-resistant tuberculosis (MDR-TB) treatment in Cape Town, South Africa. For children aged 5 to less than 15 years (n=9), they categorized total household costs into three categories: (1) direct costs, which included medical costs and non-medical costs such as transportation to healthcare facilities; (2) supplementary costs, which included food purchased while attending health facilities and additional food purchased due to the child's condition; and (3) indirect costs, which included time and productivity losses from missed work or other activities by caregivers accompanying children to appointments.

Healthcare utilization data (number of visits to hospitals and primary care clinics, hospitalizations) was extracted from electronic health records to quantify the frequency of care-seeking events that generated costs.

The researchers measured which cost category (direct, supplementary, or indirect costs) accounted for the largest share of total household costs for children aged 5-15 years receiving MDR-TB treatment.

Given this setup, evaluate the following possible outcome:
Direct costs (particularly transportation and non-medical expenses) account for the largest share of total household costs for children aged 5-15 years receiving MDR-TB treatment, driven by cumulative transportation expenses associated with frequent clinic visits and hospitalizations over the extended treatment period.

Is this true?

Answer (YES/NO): NO